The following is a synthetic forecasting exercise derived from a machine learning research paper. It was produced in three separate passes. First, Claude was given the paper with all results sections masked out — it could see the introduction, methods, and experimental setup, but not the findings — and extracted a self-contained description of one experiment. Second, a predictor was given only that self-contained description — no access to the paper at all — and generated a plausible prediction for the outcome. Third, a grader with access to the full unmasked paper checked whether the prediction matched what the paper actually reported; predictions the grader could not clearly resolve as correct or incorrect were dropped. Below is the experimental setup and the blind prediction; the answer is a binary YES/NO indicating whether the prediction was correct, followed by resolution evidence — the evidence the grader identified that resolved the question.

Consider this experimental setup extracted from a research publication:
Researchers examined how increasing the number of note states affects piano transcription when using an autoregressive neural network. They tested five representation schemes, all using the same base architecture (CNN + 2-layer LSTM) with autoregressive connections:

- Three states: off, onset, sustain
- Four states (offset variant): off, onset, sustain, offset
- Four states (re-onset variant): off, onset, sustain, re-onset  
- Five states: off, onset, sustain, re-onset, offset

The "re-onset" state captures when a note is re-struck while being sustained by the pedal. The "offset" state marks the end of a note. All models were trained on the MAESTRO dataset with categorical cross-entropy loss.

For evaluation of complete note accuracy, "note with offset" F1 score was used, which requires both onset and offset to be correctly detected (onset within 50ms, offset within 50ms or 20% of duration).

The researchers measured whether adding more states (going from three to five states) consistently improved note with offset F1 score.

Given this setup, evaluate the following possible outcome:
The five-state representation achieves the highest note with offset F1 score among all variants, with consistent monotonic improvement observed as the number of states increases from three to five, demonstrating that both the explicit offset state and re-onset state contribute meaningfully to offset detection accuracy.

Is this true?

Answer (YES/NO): YES